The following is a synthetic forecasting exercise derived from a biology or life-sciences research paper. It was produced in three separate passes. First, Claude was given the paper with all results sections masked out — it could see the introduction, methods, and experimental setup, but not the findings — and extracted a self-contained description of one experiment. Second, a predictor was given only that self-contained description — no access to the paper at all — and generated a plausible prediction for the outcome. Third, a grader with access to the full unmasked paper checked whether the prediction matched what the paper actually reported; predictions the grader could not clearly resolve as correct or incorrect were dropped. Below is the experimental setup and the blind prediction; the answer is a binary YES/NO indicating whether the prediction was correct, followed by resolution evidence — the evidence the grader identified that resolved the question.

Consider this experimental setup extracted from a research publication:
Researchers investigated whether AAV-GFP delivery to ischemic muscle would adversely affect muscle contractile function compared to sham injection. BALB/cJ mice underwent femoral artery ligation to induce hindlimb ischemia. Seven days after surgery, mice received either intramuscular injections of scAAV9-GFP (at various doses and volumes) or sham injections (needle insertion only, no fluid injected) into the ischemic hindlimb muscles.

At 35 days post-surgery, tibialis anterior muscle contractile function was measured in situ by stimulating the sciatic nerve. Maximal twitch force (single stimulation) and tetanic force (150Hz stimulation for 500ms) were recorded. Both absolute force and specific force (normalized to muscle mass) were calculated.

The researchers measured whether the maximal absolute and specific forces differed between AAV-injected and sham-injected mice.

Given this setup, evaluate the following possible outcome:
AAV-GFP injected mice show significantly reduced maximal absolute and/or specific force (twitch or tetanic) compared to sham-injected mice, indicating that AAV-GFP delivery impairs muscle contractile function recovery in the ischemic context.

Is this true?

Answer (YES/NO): NO